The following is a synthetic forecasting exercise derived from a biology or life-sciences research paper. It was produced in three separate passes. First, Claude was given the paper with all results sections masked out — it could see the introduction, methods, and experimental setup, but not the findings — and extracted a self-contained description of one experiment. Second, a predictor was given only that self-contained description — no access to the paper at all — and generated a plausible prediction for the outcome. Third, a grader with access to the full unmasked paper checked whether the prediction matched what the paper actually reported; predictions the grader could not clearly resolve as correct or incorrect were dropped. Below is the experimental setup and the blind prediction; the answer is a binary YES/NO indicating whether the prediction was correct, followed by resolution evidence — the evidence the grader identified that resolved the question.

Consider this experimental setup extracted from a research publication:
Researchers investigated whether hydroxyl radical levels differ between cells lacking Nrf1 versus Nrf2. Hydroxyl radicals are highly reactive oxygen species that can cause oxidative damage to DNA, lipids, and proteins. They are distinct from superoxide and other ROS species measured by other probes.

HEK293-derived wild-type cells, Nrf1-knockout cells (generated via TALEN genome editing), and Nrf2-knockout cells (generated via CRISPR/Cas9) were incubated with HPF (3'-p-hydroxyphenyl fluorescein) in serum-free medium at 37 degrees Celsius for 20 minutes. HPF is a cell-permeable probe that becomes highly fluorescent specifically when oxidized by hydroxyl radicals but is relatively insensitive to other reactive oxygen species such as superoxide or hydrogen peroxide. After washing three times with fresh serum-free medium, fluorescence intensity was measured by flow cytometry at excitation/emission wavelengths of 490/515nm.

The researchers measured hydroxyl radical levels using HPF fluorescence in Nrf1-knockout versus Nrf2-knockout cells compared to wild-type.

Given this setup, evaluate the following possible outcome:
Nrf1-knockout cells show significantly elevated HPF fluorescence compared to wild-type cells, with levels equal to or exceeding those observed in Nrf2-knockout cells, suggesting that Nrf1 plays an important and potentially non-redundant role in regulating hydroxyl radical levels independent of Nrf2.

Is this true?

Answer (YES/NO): YES